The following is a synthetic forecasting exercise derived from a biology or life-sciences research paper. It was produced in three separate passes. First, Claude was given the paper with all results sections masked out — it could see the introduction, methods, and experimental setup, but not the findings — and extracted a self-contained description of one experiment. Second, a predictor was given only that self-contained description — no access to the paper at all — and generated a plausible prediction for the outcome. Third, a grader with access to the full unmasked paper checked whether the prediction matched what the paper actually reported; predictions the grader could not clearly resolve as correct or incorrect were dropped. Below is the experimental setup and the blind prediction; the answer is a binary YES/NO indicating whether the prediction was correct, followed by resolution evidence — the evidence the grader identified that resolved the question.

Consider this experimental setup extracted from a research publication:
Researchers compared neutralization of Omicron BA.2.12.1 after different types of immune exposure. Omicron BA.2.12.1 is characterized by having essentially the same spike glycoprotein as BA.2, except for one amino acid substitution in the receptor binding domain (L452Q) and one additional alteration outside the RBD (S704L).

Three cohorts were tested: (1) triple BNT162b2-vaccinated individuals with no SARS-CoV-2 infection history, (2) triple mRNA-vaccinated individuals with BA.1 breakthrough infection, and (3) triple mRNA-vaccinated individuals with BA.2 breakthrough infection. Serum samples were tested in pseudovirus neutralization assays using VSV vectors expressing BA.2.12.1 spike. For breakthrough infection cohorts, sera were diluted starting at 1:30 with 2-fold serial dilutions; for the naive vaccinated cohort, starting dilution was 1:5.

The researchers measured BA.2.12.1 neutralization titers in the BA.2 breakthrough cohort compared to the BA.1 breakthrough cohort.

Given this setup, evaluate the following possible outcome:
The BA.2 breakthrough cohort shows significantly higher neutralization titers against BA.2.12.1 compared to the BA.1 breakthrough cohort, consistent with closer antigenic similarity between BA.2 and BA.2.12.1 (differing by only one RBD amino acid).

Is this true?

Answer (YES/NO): NO